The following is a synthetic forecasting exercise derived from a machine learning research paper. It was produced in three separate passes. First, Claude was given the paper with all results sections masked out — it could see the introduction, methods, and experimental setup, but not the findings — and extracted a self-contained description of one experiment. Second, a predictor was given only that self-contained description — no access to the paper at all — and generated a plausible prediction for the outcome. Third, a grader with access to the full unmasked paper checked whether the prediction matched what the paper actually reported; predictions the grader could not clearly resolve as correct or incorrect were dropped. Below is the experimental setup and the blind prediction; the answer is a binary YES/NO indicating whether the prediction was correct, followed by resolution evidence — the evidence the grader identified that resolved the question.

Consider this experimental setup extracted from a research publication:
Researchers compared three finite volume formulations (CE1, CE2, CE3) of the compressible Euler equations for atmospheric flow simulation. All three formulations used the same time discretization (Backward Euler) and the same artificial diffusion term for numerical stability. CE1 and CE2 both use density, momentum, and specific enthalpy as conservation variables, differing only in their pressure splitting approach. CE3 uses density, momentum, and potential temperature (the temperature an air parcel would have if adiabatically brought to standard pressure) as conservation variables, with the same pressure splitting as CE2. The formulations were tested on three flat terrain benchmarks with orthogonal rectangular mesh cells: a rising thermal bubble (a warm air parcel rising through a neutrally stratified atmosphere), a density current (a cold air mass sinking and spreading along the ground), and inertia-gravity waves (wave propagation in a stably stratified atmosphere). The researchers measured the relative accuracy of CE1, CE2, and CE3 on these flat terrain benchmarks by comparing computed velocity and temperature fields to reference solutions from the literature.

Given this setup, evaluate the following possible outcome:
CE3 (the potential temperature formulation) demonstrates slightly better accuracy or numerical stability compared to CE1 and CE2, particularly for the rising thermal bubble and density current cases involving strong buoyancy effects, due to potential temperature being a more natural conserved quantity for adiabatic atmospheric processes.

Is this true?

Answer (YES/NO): NO